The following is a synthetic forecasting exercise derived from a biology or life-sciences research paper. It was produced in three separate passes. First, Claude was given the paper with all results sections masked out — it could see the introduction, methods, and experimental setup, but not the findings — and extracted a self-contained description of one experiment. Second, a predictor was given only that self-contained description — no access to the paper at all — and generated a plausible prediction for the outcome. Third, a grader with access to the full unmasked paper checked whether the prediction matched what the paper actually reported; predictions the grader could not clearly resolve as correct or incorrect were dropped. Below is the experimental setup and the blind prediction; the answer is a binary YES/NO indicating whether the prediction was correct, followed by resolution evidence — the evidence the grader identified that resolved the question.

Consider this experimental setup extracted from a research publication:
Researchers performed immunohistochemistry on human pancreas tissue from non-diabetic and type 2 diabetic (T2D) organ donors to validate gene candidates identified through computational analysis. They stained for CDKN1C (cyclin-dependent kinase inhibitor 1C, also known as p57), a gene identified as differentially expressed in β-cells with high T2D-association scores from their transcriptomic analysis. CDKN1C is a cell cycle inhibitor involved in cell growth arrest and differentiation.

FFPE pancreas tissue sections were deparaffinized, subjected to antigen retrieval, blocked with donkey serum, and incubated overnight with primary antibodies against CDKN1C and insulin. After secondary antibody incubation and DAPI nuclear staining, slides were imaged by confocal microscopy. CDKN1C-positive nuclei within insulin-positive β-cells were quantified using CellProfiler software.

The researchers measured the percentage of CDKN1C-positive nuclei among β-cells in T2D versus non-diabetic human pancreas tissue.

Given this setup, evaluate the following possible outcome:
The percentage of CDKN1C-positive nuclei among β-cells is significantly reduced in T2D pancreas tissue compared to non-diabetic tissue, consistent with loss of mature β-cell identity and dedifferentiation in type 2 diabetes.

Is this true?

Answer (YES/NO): NO